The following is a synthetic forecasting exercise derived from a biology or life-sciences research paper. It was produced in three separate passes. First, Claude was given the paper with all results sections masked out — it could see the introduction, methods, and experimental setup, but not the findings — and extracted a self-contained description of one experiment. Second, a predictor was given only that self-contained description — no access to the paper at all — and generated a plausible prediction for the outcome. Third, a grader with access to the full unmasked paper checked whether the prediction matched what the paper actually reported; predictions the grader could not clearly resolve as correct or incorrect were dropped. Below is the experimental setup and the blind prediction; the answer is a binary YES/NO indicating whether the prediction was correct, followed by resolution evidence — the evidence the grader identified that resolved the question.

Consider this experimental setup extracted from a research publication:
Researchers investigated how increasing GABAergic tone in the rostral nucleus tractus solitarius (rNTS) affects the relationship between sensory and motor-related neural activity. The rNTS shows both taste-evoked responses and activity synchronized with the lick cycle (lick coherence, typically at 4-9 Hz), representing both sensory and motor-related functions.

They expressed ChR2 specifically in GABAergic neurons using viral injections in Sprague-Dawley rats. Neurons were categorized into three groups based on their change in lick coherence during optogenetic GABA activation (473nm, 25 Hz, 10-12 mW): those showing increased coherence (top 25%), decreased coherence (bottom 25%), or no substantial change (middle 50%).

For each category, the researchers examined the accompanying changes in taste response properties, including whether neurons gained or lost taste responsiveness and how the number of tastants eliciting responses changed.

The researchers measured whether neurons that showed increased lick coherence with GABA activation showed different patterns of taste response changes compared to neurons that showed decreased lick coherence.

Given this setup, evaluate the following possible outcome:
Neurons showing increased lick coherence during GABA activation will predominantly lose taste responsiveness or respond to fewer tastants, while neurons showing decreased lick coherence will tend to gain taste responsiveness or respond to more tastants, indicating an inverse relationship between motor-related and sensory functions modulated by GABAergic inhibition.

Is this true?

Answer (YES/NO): NO